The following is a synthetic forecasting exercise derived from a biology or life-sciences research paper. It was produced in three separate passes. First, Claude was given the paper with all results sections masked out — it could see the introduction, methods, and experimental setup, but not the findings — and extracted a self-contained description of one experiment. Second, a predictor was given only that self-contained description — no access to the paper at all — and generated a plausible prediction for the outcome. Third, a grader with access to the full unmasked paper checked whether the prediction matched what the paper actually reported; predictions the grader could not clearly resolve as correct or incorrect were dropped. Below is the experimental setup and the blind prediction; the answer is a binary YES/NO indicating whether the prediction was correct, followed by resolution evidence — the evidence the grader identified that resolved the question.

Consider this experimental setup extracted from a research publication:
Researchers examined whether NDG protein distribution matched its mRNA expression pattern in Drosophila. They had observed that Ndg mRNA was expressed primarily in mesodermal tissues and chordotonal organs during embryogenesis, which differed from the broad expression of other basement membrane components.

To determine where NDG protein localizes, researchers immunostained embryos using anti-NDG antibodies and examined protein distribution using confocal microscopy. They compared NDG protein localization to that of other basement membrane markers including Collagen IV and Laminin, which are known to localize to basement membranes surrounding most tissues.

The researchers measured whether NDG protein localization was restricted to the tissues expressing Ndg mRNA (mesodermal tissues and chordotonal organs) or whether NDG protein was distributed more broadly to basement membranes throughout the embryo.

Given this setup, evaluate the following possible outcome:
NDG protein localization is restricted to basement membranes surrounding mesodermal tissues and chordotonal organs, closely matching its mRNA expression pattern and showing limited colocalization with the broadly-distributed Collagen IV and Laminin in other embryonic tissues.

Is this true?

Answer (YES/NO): NO